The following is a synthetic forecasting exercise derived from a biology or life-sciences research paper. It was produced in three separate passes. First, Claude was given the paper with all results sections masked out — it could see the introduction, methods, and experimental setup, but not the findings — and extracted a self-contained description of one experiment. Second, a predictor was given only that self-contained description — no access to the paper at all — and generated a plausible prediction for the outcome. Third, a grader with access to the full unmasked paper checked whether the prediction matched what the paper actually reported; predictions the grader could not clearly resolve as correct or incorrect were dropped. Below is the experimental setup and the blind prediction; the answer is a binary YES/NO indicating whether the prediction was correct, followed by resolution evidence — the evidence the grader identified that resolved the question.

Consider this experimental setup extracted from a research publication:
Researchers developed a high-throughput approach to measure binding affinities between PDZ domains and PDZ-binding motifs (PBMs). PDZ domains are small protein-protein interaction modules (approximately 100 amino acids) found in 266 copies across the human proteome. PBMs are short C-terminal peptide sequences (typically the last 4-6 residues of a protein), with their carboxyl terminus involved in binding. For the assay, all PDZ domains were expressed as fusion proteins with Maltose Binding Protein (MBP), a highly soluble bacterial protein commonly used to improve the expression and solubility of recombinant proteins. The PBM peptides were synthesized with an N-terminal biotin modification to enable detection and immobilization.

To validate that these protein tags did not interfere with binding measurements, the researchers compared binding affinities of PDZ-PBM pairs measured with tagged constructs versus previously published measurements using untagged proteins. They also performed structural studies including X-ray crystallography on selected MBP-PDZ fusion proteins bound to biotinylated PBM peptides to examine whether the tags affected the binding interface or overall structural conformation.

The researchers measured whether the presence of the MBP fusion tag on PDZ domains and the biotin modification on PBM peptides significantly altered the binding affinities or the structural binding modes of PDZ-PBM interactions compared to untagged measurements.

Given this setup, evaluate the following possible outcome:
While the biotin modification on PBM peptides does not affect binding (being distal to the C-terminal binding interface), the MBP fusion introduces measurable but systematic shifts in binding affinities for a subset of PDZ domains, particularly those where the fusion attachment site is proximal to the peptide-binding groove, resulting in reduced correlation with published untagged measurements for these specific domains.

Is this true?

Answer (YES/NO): NO